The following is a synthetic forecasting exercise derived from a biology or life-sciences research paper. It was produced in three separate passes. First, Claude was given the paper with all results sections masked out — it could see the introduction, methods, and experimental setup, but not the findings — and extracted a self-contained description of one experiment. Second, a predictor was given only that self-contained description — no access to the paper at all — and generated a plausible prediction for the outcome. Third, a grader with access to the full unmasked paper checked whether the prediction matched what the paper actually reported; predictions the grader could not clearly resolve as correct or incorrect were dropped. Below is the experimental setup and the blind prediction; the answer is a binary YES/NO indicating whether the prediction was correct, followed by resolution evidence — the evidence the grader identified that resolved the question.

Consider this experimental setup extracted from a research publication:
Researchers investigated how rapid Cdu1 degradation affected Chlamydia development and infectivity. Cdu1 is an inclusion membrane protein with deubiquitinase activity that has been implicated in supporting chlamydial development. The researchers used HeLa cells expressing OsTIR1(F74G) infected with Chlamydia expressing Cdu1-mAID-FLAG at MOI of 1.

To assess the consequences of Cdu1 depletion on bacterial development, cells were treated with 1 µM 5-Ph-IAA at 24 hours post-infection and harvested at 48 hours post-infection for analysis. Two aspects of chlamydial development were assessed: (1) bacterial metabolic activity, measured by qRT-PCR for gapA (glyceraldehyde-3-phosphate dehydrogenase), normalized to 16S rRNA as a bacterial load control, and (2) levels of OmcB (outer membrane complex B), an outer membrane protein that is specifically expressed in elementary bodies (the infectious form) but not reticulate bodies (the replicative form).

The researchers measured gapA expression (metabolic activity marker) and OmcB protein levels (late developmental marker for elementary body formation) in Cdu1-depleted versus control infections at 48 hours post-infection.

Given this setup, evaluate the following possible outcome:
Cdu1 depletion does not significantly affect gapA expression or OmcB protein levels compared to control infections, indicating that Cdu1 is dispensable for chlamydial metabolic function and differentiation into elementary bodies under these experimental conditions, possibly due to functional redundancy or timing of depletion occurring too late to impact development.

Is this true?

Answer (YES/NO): YES